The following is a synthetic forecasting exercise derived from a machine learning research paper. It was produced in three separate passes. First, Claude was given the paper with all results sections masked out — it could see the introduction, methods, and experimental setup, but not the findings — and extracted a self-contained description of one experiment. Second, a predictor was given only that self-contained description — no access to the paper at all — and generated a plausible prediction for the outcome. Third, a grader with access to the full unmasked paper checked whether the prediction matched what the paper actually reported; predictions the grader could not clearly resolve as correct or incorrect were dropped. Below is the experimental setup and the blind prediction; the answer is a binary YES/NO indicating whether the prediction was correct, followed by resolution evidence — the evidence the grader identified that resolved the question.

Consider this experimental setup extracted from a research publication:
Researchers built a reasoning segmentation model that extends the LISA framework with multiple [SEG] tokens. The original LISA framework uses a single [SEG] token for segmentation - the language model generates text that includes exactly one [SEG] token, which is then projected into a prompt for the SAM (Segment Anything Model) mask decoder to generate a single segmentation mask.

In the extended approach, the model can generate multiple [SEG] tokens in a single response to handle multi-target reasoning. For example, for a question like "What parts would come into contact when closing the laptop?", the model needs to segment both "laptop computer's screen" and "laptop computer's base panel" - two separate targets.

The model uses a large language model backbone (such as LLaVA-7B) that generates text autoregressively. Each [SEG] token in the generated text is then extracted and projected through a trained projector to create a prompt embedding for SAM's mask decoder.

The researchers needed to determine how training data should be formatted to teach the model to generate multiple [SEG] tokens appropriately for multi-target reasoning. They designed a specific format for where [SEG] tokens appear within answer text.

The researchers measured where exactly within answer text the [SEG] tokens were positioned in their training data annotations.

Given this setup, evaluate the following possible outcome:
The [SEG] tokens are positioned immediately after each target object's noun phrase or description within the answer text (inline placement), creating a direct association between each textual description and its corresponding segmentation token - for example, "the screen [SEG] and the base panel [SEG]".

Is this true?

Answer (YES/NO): YES